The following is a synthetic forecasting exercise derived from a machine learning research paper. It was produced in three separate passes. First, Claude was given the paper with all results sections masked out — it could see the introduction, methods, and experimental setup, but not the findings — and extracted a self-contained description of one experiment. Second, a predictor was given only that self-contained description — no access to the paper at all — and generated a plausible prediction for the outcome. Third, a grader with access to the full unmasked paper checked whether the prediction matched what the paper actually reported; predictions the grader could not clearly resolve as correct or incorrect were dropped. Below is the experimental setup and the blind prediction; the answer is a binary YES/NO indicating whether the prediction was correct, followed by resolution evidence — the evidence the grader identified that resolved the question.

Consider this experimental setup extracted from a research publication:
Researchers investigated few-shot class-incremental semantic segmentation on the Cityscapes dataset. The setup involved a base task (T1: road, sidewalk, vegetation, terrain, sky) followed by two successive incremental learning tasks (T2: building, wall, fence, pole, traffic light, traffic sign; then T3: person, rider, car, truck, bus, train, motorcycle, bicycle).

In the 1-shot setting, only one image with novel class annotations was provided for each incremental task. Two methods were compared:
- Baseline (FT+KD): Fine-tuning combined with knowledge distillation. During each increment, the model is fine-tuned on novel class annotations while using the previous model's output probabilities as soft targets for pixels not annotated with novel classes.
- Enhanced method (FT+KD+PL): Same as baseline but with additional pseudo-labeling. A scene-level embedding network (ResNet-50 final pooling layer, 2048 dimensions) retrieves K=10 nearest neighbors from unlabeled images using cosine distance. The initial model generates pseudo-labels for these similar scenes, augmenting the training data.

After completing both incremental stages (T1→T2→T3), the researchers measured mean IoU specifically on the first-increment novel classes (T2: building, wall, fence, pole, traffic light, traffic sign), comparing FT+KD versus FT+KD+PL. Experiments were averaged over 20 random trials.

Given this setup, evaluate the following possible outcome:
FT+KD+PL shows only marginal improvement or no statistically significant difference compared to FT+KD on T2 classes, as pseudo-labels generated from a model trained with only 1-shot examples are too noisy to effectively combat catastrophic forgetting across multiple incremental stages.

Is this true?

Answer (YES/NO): NO